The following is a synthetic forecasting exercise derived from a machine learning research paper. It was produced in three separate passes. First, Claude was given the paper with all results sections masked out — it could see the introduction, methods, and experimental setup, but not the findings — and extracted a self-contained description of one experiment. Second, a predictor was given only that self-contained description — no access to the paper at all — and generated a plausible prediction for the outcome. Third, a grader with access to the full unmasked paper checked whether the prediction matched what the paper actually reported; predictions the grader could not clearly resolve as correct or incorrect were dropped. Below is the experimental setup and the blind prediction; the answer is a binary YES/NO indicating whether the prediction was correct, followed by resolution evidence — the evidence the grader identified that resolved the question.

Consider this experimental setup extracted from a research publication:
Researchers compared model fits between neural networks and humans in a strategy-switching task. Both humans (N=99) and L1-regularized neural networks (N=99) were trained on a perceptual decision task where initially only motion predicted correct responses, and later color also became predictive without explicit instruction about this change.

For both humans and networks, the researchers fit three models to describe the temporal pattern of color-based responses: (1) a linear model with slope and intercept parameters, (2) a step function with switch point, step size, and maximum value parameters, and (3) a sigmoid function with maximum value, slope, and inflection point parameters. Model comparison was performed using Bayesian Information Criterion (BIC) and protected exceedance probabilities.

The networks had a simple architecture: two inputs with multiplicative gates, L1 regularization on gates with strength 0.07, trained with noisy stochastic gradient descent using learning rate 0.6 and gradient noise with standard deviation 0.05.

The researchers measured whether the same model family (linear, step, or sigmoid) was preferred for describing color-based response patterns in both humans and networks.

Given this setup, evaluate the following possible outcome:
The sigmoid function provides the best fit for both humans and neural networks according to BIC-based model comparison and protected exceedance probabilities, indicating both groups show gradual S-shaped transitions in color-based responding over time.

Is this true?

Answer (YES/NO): YES